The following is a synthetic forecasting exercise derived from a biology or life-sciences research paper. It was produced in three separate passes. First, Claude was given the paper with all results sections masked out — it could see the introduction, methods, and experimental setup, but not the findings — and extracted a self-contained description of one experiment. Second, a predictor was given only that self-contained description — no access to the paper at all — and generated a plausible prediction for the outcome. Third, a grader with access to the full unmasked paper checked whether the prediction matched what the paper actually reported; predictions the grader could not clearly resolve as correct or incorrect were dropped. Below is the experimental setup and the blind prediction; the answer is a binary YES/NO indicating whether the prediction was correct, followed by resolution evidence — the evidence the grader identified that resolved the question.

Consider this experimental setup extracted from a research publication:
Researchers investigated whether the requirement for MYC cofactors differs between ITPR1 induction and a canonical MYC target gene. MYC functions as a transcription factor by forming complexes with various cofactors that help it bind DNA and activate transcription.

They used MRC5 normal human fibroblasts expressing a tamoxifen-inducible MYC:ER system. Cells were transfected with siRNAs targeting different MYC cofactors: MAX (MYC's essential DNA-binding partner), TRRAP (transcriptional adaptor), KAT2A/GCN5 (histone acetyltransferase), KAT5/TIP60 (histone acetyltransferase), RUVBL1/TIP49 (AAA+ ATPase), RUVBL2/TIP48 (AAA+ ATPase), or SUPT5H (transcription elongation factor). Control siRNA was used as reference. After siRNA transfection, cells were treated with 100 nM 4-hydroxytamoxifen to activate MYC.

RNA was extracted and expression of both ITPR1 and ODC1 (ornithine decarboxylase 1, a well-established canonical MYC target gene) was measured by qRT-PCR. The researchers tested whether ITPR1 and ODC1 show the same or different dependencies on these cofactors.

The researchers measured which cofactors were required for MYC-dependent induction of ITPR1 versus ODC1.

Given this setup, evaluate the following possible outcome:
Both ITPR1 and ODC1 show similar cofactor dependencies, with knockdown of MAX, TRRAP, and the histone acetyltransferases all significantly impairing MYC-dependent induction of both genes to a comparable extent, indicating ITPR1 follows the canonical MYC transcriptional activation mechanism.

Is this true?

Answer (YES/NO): NO